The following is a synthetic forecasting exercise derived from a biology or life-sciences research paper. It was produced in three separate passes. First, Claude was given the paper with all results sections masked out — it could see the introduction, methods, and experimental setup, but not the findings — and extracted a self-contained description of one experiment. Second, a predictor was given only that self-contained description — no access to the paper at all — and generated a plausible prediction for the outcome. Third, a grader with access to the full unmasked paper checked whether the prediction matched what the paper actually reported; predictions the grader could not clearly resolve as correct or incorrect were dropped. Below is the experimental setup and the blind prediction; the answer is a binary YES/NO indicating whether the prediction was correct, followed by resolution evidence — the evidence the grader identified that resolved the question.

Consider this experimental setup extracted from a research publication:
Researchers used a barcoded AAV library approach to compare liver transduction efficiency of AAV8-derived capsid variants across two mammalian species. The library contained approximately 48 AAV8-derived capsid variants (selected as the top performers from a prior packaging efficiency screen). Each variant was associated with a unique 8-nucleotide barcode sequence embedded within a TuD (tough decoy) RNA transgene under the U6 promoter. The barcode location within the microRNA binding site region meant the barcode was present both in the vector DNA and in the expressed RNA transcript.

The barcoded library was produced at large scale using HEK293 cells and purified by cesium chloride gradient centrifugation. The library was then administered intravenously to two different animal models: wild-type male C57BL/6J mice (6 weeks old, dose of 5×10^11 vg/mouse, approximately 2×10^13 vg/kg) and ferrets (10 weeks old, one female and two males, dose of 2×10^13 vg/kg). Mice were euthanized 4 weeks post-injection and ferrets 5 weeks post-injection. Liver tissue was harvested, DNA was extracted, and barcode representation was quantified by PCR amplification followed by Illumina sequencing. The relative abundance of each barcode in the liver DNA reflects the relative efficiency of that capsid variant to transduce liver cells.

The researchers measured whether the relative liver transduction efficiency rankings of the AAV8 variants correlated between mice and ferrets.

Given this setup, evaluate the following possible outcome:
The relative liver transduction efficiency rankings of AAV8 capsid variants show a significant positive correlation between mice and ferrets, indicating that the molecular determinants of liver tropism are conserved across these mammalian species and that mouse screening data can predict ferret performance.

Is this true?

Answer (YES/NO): YES